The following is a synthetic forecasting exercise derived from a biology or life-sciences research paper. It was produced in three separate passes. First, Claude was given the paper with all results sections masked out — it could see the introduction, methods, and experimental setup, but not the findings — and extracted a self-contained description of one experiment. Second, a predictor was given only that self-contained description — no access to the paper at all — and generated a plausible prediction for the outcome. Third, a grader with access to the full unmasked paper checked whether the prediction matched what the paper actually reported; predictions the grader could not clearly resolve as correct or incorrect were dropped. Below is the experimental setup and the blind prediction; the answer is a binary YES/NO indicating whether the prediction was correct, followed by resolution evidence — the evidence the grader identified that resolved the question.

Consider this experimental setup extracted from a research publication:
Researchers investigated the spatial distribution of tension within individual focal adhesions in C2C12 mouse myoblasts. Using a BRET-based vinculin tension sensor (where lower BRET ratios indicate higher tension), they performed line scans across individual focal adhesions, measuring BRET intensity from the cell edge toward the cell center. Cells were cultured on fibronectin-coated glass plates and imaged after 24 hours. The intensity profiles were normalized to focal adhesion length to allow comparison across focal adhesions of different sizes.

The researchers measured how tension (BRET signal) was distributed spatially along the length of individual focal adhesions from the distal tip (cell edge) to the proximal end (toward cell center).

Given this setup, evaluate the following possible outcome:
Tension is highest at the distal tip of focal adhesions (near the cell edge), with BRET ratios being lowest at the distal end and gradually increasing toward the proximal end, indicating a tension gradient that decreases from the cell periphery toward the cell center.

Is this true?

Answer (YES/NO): NO